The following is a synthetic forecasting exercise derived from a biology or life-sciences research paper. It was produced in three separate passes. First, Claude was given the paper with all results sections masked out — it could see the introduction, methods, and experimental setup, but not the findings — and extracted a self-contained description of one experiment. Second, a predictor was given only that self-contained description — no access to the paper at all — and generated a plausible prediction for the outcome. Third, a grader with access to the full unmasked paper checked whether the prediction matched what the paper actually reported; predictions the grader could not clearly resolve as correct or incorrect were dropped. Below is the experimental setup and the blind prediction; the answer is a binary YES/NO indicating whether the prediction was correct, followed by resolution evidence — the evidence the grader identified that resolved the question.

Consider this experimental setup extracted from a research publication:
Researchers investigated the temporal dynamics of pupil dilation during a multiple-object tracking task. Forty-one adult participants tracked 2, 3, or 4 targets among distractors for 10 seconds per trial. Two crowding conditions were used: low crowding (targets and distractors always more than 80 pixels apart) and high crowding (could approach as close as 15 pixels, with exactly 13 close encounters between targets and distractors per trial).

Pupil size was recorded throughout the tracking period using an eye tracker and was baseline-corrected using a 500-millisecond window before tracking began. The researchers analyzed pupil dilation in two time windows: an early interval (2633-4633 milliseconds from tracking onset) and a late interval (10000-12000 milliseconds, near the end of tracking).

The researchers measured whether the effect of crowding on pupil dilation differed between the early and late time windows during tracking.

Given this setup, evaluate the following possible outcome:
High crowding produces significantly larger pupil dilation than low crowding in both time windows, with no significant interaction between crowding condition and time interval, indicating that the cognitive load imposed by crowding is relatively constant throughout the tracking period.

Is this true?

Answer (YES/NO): NO